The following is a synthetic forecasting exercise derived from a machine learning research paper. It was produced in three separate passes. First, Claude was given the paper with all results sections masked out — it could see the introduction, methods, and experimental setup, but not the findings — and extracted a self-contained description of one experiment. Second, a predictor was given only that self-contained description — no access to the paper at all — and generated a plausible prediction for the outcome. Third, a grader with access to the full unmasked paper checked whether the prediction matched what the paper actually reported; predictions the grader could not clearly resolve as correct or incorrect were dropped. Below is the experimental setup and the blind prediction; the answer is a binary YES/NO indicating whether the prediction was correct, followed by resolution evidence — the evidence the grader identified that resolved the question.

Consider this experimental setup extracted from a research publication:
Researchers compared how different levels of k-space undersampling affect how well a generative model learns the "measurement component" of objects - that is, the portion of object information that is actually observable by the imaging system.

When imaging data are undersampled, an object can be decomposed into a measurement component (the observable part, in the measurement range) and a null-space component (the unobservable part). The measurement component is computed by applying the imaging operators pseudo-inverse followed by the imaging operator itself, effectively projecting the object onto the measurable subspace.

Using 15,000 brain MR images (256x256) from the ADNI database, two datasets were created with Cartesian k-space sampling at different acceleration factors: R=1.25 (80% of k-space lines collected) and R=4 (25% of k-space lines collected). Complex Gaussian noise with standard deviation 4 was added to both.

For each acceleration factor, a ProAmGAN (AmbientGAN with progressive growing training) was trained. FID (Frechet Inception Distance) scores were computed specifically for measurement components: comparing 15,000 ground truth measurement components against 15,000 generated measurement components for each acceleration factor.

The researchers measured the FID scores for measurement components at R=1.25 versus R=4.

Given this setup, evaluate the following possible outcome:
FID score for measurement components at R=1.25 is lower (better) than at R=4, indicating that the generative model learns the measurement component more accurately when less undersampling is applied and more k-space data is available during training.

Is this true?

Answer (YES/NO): NO